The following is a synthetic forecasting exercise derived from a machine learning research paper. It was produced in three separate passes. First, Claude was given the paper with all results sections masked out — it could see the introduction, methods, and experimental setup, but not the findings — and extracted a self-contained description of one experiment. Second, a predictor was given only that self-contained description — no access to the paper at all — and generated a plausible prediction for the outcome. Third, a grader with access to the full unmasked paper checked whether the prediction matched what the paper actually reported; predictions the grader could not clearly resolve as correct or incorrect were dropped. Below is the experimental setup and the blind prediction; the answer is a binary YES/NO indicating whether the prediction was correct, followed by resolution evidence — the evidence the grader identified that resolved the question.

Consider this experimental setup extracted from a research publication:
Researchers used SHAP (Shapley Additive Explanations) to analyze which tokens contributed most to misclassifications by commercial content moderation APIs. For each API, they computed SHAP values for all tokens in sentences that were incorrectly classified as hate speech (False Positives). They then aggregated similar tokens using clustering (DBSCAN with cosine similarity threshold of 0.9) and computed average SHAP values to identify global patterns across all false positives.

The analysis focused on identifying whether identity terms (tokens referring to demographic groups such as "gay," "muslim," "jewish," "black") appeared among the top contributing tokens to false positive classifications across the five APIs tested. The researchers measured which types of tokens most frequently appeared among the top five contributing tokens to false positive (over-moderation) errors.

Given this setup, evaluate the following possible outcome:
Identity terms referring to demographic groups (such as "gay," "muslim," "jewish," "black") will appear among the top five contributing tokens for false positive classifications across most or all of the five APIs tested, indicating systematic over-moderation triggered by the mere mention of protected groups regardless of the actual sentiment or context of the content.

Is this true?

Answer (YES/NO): YES